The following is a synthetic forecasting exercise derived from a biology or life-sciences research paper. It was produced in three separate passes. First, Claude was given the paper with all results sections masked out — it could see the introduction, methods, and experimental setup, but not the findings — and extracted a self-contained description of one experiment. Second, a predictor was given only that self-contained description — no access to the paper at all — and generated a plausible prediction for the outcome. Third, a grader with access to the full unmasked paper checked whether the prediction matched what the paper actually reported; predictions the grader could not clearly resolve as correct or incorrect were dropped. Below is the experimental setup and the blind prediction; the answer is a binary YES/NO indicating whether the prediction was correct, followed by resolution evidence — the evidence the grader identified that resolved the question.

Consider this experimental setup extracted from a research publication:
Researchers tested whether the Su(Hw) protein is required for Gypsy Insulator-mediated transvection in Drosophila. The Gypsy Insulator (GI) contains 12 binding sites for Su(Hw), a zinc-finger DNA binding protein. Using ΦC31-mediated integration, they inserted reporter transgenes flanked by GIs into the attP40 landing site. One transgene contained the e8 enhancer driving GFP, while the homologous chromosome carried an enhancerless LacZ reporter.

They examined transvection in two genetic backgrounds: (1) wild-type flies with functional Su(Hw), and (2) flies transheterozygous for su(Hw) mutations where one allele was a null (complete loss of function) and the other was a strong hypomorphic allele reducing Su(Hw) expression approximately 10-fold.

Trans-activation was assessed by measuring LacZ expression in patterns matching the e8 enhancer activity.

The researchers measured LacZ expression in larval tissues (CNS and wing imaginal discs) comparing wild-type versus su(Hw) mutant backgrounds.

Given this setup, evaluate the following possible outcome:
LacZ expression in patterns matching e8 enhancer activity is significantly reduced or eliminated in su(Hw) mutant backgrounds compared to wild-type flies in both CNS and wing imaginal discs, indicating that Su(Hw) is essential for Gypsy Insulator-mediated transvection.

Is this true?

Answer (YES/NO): YES